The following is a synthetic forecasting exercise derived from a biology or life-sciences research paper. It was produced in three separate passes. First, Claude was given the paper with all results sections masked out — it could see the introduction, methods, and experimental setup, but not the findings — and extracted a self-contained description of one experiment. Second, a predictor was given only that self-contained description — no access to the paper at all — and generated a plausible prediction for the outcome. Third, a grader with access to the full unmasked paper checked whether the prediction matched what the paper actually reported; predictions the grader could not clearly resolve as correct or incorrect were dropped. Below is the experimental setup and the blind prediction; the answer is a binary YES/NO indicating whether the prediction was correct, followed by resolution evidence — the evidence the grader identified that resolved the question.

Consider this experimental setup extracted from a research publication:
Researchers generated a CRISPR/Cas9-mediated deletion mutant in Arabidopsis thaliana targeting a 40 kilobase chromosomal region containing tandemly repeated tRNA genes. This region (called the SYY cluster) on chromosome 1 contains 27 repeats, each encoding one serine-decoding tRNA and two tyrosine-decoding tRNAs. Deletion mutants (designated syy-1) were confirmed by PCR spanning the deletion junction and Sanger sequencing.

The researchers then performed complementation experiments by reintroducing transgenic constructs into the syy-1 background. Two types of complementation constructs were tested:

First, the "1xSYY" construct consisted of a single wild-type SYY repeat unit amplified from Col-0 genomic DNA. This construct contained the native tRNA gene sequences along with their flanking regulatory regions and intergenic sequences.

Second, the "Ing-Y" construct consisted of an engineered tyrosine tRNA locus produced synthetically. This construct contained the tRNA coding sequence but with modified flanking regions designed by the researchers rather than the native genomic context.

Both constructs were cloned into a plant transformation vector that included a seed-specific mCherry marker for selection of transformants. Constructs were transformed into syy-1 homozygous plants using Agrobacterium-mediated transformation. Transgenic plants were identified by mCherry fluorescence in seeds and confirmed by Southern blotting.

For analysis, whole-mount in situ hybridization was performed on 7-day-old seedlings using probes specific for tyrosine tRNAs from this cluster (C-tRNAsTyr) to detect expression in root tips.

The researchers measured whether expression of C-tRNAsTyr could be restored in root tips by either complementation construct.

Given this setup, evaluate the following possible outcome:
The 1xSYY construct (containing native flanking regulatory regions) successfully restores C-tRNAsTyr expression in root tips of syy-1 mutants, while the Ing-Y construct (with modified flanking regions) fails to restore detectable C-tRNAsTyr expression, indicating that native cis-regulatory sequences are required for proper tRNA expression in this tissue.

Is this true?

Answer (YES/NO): NO